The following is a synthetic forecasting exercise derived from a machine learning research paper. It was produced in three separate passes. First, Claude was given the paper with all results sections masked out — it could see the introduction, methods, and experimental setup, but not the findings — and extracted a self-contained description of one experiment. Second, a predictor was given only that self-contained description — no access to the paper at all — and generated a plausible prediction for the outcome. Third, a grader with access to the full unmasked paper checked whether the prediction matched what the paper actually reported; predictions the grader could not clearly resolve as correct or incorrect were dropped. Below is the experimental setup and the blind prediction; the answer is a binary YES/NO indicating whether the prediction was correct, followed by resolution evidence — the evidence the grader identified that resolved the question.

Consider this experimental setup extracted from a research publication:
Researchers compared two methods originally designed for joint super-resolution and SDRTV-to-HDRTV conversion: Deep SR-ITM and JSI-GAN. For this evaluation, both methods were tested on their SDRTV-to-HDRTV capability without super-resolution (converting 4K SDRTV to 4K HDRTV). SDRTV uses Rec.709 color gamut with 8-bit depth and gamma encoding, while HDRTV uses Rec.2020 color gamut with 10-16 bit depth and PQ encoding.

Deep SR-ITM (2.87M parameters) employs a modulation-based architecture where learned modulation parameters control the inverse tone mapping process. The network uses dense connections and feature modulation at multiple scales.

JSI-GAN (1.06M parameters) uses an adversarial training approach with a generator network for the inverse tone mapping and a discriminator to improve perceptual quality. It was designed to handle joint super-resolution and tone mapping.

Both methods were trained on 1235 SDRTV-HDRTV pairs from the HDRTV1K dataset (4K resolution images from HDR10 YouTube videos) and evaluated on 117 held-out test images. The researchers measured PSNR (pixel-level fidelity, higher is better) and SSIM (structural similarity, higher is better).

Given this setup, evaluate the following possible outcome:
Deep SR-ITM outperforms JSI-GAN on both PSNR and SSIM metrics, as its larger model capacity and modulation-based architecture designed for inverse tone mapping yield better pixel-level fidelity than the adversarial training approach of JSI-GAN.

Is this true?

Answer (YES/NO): NO